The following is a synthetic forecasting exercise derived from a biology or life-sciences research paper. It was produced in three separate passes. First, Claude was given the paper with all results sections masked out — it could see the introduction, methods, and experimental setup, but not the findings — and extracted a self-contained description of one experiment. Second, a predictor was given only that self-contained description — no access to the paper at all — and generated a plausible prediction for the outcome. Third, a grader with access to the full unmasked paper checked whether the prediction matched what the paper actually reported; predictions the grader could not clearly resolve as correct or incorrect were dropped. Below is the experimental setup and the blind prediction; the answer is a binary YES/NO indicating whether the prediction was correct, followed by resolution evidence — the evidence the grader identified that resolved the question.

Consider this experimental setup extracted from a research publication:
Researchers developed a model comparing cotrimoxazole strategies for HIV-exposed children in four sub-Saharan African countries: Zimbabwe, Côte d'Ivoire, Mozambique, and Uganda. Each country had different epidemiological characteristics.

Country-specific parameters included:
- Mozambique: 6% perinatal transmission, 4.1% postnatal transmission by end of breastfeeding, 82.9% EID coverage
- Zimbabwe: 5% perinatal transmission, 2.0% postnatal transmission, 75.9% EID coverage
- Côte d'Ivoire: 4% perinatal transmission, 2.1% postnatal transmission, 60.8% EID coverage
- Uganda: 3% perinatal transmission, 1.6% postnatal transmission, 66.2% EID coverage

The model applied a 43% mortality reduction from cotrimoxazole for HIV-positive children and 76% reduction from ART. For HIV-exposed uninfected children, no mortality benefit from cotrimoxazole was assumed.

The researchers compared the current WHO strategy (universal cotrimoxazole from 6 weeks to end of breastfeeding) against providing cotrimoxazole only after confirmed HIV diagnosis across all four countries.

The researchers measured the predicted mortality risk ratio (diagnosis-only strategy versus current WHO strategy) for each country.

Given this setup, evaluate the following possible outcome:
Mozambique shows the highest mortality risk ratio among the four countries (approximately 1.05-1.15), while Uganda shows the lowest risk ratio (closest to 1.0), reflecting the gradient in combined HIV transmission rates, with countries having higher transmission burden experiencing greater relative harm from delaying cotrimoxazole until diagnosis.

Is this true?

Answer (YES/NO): YES